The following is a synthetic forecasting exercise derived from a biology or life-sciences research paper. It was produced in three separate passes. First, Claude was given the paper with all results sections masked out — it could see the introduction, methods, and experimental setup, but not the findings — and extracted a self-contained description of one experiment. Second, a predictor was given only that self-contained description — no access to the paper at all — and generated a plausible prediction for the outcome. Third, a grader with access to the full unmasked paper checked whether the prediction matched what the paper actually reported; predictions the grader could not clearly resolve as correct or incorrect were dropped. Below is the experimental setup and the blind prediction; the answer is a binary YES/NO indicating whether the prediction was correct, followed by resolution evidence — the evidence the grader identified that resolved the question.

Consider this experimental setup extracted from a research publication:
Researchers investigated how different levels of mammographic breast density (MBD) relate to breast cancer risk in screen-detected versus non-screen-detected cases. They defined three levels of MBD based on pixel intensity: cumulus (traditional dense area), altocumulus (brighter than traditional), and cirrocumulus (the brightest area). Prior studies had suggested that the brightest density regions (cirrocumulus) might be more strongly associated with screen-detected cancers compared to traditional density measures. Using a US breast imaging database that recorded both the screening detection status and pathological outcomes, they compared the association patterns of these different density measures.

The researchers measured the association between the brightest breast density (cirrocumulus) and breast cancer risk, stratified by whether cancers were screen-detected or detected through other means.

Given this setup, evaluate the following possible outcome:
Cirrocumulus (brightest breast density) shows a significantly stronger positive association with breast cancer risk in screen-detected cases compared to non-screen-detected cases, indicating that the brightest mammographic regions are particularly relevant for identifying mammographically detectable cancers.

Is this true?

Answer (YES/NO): YES